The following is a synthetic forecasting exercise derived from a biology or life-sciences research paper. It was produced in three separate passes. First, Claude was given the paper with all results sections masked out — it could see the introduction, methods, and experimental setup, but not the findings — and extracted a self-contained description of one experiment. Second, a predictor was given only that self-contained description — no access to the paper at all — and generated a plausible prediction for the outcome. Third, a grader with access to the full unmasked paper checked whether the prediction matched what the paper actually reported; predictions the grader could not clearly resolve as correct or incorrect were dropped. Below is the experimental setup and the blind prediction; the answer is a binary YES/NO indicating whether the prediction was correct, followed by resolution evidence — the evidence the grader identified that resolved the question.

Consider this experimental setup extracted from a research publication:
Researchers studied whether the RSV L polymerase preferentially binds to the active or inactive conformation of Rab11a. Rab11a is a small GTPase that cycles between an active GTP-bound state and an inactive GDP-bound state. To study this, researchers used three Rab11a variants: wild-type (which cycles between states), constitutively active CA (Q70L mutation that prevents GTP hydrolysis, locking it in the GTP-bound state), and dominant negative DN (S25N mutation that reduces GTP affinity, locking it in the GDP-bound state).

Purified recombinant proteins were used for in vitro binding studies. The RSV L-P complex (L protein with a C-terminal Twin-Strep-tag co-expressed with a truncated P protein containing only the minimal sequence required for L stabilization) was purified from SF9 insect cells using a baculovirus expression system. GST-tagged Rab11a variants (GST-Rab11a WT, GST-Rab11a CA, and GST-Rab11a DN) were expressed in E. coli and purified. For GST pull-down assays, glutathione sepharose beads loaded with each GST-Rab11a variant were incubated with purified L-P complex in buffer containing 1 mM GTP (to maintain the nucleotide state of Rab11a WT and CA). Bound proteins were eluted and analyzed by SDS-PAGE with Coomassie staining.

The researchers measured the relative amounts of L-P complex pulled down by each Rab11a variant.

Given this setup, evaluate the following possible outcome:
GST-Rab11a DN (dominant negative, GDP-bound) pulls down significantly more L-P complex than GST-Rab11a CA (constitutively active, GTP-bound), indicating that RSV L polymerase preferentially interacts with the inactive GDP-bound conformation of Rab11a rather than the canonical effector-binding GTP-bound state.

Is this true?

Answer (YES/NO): NO